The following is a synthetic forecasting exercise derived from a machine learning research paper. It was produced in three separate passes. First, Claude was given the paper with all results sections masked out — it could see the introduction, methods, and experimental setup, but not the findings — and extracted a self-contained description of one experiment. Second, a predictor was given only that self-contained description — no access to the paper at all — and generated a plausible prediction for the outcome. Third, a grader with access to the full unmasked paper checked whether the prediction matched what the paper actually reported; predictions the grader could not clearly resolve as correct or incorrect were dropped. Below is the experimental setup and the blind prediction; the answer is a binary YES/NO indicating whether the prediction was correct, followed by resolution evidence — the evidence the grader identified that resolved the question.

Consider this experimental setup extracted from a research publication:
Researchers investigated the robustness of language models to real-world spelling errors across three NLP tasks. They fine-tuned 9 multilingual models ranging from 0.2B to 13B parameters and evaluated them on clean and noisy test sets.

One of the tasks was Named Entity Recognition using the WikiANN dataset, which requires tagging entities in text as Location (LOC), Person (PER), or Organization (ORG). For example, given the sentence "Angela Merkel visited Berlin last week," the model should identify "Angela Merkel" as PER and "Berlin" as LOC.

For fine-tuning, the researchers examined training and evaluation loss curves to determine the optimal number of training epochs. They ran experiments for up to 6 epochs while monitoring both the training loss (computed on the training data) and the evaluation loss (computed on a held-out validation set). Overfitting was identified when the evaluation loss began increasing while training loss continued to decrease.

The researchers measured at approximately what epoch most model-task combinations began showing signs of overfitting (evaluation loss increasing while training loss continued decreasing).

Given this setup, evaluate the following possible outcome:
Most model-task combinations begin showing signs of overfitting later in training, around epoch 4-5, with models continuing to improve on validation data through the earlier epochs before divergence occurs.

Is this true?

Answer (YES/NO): NO